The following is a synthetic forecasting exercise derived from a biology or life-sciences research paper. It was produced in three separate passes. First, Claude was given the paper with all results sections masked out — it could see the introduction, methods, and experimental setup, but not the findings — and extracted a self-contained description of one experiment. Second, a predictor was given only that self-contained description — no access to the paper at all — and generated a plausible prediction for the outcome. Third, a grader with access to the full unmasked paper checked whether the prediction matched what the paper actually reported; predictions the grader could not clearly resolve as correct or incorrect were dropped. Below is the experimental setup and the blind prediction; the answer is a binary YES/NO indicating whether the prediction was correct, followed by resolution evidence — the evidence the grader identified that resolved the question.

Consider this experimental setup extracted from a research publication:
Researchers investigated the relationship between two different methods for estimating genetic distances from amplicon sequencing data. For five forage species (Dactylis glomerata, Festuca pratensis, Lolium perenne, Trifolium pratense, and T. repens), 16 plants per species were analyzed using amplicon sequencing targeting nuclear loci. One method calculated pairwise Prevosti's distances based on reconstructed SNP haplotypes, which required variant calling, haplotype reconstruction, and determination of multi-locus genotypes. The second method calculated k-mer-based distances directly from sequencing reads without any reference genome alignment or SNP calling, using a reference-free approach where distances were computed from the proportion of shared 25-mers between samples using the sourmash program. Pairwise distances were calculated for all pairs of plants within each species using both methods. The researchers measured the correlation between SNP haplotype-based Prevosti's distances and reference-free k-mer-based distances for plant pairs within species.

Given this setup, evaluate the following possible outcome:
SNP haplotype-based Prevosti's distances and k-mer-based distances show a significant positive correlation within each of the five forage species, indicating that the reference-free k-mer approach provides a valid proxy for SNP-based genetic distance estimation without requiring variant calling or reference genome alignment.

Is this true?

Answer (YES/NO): NO